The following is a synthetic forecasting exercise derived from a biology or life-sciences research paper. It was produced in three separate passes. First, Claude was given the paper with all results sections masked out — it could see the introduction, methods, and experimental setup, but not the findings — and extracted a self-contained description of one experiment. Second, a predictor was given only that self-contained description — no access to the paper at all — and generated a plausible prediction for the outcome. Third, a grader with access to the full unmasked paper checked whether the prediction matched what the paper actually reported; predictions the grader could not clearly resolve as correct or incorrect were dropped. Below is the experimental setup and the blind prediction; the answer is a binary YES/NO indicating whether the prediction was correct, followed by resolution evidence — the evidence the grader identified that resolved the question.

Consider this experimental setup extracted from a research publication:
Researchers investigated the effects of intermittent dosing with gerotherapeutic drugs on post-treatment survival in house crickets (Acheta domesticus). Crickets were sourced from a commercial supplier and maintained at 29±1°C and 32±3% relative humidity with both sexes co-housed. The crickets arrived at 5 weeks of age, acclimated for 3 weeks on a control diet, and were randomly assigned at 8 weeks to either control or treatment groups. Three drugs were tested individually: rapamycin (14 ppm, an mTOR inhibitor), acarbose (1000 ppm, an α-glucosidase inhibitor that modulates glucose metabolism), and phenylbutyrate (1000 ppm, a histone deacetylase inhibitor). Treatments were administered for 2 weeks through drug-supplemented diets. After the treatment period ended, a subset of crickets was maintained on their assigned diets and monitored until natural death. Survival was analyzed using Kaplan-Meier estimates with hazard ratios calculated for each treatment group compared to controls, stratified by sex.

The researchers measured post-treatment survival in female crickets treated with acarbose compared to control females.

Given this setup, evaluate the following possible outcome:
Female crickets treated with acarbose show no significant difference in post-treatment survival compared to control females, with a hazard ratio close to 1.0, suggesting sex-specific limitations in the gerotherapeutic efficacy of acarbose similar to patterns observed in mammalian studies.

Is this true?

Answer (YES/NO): NO